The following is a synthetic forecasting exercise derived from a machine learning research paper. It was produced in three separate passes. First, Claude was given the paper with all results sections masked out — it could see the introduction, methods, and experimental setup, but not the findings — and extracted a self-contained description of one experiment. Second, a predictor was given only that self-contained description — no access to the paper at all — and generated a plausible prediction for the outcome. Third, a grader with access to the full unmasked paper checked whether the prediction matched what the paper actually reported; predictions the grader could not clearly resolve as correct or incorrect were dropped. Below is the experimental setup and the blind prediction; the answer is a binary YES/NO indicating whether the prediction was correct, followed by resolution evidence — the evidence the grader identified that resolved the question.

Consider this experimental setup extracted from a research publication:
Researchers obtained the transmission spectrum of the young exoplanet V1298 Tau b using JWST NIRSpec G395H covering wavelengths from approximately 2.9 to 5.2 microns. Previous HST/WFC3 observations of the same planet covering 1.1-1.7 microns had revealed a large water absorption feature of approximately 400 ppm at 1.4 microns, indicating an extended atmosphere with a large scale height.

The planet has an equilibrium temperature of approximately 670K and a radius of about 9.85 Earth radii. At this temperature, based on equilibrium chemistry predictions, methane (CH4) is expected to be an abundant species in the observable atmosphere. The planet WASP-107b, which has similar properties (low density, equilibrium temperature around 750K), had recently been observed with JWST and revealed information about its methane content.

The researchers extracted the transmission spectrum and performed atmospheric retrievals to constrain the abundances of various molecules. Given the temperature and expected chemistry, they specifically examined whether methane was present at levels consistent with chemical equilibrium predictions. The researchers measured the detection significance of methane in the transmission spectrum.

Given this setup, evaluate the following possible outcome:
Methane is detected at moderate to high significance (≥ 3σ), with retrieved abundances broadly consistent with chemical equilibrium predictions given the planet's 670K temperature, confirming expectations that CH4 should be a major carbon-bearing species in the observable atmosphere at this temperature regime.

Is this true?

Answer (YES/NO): NO